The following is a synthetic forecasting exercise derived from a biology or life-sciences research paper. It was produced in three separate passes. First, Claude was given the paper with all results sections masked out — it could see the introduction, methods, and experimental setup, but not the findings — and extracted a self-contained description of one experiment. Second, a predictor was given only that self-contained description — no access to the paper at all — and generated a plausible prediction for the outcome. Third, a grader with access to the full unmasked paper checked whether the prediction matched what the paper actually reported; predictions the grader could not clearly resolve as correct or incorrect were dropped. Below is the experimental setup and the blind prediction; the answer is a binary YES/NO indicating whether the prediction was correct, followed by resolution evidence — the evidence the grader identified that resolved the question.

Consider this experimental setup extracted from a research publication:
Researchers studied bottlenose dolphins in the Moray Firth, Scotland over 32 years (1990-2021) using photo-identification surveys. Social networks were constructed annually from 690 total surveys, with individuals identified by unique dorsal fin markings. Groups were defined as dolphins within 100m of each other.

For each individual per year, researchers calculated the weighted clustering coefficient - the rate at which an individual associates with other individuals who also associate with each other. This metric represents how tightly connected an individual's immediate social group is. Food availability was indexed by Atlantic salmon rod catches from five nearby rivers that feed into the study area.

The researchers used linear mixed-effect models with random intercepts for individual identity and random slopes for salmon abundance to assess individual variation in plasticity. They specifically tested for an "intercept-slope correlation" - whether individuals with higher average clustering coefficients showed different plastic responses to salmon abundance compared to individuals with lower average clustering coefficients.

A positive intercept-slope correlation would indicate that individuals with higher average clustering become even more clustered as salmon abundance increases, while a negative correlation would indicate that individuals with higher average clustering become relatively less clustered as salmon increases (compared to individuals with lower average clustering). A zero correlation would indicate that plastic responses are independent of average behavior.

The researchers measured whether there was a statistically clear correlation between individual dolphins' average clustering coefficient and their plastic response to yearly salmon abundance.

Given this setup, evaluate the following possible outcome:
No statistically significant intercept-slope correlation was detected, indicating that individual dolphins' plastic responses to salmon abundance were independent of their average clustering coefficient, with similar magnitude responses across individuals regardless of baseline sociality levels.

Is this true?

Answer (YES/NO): YES